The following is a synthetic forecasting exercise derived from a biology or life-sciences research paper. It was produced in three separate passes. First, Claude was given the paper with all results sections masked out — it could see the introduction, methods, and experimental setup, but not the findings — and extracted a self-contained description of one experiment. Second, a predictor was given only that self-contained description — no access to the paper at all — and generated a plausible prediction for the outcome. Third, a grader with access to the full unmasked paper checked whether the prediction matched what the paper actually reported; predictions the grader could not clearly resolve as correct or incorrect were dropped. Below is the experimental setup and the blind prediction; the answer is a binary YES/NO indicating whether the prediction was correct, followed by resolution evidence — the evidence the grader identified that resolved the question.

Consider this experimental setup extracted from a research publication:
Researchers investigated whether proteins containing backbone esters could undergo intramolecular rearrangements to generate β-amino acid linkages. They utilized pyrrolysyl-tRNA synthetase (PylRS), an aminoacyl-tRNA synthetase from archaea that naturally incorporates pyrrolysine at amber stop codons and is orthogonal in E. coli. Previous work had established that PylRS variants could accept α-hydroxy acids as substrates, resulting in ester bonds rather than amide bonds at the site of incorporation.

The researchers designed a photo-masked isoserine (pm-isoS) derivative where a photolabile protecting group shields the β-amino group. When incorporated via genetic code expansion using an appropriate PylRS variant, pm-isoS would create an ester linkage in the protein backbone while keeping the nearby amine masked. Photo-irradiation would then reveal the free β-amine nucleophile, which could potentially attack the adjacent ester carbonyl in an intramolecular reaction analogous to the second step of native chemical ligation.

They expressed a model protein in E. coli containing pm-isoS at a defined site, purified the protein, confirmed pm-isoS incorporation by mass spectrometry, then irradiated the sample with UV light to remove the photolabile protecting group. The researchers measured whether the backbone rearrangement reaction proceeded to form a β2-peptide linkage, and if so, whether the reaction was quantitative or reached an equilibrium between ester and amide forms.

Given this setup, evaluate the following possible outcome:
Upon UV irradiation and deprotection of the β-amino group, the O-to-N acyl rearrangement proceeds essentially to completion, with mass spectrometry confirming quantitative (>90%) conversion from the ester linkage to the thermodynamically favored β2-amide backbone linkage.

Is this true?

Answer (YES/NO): YES